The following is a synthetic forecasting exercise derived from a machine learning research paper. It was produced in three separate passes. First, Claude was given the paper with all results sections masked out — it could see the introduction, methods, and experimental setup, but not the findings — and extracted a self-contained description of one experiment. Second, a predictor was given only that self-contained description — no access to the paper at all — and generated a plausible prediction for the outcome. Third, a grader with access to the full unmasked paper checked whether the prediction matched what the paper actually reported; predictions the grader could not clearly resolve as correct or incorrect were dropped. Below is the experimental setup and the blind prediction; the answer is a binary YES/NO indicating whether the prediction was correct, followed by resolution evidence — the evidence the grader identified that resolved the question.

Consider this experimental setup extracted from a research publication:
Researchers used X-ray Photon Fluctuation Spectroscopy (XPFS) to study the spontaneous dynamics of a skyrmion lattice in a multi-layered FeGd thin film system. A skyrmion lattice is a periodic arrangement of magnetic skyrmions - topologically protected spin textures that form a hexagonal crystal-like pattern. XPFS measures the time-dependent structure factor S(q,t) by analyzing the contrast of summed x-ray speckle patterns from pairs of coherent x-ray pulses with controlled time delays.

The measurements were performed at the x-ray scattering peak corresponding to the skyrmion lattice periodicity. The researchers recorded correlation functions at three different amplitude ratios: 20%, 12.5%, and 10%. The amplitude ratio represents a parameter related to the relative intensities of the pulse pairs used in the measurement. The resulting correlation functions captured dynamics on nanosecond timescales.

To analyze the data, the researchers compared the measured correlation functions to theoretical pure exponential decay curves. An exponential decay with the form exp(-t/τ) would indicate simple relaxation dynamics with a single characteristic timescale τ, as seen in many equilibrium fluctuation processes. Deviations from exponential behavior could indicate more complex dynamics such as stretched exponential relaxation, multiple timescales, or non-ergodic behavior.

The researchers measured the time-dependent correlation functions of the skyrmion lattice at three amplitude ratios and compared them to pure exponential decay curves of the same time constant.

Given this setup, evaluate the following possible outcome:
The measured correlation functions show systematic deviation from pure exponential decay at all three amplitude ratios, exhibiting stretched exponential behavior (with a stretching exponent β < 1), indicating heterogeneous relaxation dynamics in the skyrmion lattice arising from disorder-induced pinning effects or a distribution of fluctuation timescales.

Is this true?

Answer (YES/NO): NO